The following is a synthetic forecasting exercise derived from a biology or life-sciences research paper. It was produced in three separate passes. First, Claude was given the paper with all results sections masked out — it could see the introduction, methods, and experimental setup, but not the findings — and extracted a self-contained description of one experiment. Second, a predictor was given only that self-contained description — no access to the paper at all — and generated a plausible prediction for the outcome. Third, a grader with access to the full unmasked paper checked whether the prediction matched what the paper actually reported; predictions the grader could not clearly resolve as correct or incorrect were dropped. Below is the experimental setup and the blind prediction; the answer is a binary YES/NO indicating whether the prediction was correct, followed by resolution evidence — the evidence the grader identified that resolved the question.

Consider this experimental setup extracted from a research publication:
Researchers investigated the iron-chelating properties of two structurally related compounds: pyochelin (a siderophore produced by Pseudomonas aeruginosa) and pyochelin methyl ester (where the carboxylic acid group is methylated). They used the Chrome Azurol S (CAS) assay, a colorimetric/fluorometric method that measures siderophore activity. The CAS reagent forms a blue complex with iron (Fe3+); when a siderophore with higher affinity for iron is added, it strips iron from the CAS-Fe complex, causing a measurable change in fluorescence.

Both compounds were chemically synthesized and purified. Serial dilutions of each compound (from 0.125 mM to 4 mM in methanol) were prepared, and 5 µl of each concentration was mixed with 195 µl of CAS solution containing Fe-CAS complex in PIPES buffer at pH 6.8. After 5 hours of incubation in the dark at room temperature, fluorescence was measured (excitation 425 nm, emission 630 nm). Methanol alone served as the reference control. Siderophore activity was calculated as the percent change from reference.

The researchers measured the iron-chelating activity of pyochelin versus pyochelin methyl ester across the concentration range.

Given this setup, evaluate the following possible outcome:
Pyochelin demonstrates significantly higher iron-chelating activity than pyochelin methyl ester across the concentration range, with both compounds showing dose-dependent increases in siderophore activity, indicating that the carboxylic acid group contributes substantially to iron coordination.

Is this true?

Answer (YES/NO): YES